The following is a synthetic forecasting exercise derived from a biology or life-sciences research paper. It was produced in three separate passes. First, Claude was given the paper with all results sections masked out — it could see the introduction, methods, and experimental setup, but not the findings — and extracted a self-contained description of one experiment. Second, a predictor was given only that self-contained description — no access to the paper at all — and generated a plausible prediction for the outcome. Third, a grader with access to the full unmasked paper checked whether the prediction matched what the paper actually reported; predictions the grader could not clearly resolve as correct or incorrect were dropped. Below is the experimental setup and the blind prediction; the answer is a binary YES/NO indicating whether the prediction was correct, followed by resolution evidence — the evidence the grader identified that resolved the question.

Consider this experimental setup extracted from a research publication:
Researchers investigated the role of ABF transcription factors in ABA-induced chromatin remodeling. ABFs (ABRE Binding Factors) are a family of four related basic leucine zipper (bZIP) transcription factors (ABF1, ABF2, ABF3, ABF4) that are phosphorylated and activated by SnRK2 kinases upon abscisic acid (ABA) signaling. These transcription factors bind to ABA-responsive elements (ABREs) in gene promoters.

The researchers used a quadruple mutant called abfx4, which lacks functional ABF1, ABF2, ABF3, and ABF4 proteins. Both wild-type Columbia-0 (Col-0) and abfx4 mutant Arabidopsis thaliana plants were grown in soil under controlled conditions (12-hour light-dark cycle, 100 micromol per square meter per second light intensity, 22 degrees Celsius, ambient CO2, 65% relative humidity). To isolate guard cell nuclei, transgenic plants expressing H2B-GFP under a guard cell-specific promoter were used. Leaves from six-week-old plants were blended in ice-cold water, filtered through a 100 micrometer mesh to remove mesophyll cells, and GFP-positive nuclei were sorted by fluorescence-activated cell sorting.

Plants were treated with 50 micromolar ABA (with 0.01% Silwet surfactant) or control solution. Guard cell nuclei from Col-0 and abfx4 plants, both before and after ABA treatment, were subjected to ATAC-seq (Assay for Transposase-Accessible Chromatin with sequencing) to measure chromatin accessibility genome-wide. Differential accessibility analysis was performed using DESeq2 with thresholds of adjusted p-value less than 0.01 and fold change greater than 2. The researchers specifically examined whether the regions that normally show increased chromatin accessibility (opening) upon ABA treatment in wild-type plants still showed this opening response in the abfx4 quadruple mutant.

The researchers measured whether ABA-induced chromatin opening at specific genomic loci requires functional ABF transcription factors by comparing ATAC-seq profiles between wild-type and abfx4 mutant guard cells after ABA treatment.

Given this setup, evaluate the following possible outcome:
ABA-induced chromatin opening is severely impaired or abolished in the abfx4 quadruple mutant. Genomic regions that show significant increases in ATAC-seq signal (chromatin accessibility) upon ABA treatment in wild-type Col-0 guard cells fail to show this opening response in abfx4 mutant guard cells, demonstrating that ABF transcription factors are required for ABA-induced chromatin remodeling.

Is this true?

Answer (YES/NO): YES